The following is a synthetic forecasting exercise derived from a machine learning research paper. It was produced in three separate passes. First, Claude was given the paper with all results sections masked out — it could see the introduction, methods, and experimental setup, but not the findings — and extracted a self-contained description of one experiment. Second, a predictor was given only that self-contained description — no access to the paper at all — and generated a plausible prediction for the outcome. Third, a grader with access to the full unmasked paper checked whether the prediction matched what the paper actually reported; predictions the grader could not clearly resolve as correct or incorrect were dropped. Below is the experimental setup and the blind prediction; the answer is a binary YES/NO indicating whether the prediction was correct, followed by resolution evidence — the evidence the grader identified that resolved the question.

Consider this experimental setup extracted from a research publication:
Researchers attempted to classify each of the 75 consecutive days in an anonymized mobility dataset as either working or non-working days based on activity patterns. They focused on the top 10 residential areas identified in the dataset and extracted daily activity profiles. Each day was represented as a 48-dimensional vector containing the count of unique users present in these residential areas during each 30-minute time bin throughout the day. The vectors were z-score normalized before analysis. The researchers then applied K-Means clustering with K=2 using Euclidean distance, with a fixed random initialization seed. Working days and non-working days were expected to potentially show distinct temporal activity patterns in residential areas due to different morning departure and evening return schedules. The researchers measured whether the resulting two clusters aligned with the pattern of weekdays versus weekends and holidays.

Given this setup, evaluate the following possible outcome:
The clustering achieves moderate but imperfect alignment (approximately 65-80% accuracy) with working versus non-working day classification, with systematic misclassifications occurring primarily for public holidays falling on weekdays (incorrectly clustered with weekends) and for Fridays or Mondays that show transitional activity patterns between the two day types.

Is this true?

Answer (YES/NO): NO